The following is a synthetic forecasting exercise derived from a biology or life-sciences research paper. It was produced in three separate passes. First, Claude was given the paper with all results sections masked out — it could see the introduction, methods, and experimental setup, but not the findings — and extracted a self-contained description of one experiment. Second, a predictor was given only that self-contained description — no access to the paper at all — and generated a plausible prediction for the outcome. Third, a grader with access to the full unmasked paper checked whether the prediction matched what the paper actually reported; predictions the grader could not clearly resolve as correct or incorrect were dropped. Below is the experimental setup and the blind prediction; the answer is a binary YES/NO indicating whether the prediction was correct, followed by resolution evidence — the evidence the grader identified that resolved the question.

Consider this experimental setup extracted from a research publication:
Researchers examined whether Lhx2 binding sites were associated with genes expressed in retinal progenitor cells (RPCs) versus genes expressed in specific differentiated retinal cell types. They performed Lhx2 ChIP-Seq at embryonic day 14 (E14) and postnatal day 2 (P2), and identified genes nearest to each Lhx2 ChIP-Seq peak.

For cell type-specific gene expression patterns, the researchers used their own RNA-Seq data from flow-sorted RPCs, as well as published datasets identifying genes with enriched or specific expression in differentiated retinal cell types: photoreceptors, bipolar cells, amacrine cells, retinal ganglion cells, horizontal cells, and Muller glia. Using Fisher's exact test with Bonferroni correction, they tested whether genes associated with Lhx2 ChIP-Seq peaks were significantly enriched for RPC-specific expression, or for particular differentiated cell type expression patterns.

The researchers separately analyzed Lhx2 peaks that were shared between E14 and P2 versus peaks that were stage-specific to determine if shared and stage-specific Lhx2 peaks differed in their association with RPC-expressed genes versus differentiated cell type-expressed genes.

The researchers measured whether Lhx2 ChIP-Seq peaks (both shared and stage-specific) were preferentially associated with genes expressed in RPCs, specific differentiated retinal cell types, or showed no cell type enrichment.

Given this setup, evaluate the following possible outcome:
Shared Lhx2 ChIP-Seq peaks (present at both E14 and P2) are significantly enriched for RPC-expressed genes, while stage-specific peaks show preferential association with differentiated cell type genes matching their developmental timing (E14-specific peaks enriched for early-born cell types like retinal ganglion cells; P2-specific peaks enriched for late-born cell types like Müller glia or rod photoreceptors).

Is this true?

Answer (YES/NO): NO